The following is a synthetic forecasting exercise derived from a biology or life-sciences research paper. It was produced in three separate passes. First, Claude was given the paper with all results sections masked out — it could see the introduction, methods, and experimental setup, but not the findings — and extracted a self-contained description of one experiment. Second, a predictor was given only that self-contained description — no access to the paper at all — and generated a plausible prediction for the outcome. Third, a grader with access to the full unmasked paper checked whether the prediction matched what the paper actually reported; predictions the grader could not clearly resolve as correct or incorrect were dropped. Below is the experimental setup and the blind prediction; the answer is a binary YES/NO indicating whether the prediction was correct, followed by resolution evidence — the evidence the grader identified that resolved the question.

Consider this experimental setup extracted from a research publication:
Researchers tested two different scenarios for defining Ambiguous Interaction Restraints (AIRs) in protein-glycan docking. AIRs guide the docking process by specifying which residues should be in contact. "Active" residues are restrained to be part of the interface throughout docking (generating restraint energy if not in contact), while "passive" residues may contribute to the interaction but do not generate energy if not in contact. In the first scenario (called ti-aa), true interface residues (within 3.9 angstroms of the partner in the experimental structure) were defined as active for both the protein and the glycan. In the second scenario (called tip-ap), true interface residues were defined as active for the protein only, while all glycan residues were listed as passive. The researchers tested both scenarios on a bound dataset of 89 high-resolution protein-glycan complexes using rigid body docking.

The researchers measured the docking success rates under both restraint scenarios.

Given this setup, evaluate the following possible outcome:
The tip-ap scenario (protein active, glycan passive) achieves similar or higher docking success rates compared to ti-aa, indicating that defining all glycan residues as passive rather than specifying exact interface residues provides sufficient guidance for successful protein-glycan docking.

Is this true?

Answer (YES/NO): NO